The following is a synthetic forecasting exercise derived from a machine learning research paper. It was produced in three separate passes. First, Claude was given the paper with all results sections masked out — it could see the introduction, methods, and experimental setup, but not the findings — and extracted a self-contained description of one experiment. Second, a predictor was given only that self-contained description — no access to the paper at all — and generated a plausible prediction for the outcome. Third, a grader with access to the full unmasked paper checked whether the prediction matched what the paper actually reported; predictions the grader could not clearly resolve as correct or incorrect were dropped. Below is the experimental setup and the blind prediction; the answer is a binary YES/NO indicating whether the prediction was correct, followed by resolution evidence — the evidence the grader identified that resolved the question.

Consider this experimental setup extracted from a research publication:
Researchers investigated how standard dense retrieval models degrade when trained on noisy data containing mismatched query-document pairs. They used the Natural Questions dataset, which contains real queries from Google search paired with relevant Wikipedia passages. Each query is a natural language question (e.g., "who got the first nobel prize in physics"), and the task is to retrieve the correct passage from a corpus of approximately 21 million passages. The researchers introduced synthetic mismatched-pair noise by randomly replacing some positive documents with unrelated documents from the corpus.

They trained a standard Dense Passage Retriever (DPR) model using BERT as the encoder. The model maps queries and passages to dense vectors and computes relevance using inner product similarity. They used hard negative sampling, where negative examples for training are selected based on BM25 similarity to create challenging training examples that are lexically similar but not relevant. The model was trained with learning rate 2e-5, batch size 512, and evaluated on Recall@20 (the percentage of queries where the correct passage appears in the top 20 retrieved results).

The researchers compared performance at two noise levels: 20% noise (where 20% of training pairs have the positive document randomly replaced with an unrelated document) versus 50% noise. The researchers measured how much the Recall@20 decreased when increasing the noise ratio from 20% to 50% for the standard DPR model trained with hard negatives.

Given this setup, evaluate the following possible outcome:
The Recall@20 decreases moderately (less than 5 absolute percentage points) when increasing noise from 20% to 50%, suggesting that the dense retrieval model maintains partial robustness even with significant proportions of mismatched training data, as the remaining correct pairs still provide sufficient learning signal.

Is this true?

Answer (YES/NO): NO